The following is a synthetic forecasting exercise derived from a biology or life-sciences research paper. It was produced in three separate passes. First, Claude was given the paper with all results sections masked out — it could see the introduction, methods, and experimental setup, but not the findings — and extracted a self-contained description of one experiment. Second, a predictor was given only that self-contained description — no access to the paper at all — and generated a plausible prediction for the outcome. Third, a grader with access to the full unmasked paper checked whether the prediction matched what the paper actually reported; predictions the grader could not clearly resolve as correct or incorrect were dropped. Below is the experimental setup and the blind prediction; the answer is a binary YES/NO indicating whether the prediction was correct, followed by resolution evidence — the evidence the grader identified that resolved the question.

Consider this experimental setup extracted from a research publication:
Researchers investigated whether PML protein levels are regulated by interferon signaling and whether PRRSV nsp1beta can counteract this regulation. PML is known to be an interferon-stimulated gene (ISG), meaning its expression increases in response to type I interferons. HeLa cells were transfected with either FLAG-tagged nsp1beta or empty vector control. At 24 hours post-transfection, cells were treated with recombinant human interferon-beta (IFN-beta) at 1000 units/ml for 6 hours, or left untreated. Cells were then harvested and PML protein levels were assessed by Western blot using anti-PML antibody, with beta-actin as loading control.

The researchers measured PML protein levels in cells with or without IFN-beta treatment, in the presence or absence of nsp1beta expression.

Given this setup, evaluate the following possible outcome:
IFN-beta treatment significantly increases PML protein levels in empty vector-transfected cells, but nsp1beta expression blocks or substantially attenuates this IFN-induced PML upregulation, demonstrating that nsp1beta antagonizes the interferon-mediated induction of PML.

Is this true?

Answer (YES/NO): NO